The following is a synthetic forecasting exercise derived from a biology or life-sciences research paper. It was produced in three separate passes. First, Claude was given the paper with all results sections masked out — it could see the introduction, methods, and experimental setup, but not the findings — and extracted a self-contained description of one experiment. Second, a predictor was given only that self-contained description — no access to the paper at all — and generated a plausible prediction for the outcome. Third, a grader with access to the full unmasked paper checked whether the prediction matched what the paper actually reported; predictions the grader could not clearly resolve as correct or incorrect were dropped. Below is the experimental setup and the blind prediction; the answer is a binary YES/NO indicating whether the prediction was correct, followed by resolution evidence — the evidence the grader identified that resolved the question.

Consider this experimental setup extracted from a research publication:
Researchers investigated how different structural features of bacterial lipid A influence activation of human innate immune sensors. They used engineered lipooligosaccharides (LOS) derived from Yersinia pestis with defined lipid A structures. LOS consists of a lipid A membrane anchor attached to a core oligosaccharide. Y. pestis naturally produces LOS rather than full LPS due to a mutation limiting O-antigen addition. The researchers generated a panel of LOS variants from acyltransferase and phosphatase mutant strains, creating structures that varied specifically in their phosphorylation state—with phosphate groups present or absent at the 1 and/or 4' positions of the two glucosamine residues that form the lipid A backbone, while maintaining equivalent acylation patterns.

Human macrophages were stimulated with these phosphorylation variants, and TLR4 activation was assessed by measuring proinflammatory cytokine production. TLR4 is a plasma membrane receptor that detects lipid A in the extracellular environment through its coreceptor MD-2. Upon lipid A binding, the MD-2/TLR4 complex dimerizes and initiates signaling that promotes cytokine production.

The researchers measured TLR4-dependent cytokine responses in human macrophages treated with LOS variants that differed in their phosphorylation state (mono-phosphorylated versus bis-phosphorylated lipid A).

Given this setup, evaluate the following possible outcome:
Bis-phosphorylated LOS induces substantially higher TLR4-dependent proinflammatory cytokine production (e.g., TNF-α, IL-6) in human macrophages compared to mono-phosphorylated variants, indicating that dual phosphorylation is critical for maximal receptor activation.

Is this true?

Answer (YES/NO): NO